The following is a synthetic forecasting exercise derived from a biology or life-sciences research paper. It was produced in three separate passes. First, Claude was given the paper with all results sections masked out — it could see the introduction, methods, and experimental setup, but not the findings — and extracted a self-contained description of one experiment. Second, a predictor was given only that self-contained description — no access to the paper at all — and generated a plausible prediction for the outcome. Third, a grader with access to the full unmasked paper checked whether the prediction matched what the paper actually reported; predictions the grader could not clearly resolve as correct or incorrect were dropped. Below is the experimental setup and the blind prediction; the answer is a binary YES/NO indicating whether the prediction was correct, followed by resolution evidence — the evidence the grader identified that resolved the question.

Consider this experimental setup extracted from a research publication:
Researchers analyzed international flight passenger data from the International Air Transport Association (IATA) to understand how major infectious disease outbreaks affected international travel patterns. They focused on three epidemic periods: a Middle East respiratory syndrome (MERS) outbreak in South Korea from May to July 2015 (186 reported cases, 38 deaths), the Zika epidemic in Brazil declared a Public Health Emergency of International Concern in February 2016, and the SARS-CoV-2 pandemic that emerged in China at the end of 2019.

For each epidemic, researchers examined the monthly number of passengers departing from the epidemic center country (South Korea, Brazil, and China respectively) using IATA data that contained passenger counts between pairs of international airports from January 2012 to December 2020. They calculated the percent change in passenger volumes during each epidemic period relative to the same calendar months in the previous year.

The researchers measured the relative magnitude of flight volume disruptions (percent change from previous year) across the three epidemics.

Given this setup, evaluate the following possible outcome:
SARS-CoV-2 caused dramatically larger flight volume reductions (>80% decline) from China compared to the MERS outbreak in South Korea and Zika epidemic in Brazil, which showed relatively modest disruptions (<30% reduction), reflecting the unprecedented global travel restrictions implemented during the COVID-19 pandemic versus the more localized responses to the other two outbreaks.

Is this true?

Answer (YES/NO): YES